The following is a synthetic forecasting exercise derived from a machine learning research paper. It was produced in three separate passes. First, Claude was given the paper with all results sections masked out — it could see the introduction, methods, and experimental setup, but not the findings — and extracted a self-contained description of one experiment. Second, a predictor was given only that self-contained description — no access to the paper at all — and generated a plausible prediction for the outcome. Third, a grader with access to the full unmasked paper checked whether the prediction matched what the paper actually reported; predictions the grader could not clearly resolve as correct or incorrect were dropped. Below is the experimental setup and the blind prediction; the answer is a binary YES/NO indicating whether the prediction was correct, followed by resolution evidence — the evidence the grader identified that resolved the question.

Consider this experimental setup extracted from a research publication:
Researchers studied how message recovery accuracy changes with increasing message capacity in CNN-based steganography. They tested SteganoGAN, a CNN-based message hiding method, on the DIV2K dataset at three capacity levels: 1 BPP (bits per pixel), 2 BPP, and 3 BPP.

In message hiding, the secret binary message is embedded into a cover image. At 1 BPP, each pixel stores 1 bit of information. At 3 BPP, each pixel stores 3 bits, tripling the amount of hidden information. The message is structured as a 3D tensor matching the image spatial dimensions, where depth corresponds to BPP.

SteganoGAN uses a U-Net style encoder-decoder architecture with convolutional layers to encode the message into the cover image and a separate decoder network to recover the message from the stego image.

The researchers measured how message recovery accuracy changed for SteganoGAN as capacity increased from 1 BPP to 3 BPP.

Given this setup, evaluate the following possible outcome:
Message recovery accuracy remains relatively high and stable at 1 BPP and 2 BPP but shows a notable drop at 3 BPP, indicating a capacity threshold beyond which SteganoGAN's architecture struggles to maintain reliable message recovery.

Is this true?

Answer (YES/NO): YES